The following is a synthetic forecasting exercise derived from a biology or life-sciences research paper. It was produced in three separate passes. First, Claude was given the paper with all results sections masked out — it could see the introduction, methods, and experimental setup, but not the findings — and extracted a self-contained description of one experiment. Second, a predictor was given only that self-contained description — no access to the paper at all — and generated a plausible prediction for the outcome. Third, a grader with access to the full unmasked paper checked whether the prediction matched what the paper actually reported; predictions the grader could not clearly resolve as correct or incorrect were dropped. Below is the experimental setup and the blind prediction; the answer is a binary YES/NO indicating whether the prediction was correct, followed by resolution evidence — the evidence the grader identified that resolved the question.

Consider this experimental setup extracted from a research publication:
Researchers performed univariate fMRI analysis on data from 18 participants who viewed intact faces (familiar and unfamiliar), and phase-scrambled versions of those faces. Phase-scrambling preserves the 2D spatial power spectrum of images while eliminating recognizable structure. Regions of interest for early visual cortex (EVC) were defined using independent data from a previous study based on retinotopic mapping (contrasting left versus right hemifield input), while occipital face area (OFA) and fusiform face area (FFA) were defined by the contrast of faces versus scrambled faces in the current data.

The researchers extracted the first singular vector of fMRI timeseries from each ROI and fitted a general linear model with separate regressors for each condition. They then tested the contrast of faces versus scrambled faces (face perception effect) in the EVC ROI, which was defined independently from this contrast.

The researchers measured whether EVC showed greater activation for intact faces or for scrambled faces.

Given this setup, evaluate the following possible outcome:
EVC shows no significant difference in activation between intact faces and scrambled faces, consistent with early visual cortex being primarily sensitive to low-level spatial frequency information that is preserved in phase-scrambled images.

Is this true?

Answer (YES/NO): NO